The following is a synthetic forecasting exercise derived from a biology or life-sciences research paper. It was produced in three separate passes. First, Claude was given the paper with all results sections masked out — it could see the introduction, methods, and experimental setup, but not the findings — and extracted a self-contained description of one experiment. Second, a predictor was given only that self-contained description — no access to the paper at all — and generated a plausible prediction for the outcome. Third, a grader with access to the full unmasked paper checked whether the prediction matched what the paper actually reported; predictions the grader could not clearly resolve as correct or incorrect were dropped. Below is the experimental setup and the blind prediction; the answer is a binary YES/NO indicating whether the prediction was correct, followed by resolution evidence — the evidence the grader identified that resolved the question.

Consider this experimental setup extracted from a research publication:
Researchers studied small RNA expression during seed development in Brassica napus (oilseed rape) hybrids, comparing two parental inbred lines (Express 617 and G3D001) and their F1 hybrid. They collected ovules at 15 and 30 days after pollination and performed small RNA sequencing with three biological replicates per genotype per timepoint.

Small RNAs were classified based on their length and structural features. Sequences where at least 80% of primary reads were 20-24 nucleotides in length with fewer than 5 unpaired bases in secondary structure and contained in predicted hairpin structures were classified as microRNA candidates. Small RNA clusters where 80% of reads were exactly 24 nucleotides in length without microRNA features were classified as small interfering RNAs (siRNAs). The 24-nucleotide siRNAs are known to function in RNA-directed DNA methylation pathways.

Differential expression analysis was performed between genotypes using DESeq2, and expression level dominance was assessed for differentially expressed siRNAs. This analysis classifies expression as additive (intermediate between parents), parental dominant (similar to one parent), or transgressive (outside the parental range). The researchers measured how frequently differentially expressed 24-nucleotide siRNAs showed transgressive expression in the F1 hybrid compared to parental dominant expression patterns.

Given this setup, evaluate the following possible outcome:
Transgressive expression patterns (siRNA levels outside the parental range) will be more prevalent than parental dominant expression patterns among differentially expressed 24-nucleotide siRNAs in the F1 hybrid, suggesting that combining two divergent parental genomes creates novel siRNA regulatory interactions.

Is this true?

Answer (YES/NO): NO